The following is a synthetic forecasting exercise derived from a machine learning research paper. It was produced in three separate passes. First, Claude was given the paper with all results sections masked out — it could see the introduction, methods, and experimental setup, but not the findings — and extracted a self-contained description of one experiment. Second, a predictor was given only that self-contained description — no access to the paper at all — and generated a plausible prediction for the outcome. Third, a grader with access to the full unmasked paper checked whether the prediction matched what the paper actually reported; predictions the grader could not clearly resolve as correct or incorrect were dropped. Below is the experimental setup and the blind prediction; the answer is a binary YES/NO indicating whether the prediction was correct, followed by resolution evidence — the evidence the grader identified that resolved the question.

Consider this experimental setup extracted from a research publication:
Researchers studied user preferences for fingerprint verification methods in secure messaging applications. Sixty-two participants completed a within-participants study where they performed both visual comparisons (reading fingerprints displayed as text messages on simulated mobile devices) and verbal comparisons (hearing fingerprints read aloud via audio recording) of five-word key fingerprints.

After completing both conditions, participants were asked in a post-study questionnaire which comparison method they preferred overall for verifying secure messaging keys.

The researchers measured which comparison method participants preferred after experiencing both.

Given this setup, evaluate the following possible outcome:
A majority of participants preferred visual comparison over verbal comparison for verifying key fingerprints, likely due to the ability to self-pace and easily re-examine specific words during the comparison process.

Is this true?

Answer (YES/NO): NO